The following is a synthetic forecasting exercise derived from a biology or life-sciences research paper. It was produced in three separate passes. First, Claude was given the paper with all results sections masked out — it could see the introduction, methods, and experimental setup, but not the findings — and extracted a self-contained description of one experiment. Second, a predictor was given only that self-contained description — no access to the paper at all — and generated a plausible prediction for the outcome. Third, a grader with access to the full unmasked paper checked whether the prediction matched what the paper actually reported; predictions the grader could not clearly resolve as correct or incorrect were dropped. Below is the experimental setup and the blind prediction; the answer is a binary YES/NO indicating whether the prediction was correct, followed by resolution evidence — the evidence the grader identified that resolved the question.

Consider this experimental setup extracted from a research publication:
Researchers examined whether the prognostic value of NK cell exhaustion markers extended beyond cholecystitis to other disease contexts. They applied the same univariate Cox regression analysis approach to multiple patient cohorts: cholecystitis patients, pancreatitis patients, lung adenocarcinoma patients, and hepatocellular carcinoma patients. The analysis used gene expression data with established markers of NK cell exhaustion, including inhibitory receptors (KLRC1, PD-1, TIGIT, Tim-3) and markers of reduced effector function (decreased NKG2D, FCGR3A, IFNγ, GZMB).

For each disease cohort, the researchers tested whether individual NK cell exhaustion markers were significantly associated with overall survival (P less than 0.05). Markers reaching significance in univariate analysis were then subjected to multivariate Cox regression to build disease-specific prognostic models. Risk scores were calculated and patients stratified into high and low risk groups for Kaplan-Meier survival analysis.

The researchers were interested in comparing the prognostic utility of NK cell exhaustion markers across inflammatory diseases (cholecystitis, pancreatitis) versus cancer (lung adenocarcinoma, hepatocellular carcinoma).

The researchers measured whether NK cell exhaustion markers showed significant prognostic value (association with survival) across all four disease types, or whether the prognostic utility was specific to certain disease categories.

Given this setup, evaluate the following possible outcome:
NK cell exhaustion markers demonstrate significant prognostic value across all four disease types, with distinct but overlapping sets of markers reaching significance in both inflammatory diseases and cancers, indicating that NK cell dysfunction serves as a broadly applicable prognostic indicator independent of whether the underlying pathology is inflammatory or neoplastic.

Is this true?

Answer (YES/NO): NO